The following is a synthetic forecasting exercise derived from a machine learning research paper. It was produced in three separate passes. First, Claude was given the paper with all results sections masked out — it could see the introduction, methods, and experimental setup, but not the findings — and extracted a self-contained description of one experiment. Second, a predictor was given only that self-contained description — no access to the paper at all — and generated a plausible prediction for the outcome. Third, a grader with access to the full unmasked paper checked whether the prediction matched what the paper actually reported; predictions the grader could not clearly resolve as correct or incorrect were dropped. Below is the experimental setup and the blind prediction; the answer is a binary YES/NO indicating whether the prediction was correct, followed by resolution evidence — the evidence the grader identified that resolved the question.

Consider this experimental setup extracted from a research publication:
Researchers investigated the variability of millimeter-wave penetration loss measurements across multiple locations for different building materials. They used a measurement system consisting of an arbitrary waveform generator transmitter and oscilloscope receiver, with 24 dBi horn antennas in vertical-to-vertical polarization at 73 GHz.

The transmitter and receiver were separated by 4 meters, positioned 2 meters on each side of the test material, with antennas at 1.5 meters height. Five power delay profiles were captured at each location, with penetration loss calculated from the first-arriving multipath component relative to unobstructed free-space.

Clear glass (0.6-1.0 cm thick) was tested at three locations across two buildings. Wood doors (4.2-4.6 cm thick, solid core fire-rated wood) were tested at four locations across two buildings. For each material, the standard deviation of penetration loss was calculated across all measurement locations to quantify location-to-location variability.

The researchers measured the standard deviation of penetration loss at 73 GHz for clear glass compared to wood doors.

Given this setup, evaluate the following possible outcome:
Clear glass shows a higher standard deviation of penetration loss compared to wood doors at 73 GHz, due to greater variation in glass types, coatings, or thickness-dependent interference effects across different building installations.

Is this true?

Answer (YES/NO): NO